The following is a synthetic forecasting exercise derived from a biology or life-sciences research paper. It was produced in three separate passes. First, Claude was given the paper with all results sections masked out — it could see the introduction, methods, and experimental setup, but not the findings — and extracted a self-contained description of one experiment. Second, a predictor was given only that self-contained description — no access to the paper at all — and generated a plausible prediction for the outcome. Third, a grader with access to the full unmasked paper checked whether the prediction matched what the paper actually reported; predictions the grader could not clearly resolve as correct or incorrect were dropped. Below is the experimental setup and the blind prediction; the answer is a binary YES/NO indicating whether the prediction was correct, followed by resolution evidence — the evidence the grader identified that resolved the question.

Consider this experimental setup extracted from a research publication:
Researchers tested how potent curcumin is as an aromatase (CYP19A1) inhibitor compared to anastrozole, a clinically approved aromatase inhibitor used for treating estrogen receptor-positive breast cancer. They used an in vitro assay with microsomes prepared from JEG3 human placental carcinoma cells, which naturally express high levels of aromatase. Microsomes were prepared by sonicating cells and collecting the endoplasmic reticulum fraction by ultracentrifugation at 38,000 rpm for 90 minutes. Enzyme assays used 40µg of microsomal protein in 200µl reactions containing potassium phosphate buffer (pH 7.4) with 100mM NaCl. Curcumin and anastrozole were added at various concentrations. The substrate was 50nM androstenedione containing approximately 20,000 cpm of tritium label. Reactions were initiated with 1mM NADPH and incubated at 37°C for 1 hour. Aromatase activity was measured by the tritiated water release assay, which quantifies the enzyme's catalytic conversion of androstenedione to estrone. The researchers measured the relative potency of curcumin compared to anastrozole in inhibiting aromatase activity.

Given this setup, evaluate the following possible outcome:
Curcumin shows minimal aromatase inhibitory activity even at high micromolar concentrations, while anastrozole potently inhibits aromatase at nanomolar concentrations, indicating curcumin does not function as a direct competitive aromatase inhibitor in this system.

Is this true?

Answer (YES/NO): NO